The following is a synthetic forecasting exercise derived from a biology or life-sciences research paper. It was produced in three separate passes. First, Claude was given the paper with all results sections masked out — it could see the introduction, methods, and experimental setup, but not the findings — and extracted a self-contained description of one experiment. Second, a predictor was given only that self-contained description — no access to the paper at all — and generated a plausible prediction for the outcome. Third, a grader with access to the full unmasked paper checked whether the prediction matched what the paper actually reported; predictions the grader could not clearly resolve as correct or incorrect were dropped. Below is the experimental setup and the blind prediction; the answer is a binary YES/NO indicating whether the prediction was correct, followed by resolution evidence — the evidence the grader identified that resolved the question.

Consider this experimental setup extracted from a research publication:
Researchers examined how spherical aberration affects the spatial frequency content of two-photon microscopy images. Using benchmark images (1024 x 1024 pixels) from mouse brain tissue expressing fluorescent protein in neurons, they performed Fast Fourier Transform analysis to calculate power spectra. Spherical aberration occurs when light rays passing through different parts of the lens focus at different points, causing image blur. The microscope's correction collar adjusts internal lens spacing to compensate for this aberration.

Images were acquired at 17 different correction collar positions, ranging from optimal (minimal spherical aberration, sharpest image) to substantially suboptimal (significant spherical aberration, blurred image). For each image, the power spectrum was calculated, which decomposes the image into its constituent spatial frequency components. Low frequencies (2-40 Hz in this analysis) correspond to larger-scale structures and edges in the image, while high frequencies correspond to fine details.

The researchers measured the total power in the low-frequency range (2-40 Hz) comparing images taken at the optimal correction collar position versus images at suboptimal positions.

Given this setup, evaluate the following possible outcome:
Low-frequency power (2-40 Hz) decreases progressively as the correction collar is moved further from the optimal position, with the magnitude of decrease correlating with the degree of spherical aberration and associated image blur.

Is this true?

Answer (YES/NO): YES